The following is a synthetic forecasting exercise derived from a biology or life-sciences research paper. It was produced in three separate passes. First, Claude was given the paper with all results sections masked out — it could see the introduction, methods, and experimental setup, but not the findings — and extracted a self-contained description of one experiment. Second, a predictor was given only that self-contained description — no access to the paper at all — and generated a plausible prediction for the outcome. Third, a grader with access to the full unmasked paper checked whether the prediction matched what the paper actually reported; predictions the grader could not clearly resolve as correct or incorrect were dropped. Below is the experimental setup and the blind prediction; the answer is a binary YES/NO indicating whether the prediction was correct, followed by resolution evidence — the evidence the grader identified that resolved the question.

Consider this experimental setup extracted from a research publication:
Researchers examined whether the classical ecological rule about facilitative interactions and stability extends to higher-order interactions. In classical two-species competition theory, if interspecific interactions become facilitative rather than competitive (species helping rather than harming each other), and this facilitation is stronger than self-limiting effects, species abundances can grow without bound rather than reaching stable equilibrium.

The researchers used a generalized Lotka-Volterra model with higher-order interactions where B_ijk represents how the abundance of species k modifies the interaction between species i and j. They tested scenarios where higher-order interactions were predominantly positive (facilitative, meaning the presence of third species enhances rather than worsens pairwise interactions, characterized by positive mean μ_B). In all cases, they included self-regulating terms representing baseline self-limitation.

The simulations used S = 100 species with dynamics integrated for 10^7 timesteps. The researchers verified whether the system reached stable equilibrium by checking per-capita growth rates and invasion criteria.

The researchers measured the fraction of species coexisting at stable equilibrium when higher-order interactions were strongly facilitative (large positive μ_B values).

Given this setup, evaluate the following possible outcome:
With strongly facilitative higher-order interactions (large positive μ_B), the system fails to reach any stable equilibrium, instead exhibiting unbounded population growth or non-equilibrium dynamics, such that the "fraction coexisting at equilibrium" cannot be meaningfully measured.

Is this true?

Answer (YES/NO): YES